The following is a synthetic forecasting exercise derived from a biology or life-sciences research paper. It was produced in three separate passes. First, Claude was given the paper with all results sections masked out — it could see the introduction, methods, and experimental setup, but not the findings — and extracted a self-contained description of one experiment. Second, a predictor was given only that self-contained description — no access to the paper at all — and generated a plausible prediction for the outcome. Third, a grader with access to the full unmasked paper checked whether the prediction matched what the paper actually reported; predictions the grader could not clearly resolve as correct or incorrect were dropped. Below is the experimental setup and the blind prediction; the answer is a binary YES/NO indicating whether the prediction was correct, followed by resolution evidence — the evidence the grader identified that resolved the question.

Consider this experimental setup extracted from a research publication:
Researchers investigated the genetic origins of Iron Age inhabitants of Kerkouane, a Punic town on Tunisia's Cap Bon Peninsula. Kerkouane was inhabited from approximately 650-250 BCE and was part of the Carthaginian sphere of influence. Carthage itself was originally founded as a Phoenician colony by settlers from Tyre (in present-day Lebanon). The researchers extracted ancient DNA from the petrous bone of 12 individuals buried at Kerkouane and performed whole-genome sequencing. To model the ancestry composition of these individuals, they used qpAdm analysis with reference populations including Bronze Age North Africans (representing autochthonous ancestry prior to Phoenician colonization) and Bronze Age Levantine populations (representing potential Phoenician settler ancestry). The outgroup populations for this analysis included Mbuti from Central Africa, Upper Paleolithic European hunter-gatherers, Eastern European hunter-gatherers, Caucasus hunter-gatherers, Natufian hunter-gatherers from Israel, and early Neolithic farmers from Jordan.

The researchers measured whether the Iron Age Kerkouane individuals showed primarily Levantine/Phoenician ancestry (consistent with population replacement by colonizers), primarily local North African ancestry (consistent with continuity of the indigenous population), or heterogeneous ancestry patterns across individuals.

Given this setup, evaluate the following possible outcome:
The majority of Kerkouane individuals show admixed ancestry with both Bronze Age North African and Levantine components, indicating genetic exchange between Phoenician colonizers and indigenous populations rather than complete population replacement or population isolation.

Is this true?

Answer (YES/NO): NO